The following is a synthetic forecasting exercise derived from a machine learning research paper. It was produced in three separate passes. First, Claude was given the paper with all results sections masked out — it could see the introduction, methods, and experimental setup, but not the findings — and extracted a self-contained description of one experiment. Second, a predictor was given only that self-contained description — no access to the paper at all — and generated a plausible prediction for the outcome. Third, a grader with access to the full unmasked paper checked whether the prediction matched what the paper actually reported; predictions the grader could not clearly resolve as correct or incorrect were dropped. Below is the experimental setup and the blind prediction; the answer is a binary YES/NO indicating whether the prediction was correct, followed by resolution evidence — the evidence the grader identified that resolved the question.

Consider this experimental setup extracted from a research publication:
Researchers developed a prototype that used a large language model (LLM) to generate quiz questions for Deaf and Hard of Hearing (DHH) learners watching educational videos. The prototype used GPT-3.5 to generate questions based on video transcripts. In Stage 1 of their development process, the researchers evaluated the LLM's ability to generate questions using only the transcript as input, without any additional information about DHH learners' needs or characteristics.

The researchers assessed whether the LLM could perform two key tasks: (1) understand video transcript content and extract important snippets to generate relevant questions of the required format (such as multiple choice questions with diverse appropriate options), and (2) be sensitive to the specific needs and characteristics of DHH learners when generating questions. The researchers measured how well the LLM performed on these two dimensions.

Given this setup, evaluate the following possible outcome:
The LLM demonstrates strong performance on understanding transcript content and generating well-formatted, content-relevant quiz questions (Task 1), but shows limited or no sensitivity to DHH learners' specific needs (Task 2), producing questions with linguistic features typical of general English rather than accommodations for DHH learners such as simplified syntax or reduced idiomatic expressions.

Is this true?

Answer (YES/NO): YES